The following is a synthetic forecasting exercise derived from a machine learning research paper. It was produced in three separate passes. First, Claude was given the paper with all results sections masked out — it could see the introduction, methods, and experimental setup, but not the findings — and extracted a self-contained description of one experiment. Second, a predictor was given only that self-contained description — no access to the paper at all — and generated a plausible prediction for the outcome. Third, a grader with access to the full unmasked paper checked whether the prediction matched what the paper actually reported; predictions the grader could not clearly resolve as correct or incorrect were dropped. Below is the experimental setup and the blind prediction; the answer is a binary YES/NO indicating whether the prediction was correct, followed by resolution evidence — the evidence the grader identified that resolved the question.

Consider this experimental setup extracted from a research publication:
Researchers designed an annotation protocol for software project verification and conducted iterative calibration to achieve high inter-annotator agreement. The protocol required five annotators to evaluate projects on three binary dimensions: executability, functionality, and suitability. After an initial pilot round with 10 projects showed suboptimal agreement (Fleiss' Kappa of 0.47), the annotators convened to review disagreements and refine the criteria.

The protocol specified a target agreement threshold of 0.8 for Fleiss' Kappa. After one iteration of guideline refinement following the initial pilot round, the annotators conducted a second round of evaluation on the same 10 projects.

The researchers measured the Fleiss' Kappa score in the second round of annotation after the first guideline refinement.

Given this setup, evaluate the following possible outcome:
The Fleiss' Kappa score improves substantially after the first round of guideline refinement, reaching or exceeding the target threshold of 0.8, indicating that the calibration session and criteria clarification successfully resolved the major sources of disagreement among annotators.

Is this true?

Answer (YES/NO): YES